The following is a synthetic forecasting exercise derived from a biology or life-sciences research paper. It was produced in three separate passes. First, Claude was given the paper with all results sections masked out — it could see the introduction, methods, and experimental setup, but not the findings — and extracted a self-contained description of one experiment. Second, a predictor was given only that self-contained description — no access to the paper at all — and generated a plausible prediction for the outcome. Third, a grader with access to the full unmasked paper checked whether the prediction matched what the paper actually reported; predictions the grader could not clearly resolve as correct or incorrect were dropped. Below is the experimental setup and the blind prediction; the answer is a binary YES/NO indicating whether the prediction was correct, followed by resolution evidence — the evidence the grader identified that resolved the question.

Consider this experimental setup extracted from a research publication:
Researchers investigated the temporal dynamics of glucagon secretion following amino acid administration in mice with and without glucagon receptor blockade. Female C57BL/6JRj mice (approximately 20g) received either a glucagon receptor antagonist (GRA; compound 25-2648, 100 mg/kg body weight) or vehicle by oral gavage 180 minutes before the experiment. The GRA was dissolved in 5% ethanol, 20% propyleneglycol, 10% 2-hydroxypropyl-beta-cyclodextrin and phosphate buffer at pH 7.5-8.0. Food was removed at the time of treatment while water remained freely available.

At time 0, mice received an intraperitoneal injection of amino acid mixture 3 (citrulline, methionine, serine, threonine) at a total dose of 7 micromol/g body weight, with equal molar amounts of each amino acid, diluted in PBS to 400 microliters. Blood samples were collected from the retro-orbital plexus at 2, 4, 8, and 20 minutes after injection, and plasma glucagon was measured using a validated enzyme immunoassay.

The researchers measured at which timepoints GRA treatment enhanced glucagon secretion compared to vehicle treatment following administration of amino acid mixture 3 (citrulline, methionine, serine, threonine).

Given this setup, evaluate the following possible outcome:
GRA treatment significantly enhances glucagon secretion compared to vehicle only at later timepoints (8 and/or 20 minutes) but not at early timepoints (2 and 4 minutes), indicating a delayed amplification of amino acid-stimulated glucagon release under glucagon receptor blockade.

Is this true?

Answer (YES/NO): YES